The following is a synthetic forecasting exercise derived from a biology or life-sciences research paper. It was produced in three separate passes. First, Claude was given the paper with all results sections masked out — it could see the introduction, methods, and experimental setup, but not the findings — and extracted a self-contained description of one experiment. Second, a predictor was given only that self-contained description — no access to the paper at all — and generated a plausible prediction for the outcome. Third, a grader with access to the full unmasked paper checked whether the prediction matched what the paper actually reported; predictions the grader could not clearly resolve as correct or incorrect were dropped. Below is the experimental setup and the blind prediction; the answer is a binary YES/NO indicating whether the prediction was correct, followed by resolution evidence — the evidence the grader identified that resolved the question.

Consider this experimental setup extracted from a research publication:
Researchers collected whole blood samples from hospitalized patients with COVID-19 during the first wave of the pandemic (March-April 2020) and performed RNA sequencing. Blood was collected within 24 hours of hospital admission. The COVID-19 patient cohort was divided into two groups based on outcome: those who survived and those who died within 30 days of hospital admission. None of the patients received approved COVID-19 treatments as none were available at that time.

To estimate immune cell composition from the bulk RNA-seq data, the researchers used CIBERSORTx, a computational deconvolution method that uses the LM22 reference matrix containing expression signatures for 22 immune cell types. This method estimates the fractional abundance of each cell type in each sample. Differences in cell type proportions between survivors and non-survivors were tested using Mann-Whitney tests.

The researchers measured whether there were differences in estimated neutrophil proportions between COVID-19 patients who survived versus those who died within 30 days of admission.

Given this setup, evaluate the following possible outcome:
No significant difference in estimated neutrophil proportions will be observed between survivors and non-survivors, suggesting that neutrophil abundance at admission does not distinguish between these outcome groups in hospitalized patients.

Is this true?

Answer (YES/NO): NO